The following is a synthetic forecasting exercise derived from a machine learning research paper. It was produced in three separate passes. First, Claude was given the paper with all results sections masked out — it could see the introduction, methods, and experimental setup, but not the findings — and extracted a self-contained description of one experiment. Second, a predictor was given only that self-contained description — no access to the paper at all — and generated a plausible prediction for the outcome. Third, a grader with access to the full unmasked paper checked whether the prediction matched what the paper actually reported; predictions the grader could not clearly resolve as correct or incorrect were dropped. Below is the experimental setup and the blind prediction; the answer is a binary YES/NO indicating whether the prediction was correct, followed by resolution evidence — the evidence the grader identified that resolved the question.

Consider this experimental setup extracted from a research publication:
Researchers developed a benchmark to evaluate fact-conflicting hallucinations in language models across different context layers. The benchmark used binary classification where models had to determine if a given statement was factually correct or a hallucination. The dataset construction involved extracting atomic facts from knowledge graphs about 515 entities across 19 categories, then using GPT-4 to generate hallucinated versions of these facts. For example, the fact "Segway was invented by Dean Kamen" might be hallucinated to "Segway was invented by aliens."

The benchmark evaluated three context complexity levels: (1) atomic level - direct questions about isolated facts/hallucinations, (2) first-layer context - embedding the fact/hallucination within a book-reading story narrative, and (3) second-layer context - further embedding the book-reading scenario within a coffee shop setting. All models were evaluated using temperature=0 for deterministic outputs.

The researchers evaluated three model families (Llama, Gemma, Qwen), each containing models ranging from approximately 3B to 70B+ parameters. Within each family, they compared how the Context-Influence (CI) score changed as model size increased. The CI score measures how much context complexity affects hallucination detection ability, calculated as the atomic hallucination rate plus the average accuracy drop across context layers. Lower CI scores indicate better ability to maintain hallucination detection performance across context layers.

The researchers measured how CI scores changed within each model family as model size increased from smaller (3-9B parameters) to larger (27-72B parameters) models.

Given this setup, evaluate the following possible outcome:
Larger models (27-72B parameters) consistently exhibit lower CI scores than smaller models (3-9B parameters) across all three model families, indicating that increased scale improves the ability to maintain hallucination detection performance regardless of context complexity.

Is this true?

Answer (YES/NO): YES